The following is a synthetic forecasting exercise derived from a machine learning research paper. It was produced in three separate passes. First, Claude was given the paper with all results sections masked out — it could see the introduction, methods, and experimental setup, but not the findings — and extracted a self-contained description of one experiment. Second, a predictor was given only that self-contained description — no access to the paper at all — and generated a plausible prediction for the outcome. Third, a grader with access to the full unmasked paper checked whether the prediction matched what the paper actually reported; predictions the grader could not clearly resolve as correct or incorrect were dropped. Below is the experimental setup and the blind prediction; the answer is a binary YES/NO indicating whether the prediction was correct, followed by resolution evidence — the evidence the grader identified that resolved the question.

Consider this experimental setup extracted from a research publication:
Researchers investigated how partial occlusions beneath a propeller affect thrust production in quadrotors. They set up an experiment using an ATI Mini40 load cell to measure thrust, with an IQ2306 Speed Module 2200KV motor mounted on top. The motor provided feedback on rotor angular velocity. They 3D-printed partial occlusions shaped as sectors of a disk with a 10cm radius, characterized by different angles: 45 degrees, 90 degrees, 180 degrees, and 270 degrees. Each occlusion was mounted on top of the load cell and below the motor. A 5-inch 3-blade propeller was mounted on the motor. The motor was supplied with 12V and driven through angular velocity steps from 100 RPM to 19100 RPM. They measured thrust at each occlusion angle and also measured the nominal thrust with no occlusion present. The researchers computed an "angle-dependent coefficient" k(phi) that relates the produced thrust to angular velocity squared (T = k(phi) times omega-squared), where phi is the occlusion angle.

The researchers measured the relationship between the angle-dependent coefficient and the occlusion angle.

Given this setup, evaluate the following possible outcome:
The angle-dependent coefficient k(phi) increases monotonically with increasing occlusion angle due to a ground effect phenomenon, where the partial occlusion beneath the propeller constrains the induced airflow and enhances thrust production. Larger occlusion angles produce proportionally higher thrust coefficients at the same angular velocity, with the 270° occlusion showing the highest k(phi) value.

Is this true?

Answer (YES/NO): NO